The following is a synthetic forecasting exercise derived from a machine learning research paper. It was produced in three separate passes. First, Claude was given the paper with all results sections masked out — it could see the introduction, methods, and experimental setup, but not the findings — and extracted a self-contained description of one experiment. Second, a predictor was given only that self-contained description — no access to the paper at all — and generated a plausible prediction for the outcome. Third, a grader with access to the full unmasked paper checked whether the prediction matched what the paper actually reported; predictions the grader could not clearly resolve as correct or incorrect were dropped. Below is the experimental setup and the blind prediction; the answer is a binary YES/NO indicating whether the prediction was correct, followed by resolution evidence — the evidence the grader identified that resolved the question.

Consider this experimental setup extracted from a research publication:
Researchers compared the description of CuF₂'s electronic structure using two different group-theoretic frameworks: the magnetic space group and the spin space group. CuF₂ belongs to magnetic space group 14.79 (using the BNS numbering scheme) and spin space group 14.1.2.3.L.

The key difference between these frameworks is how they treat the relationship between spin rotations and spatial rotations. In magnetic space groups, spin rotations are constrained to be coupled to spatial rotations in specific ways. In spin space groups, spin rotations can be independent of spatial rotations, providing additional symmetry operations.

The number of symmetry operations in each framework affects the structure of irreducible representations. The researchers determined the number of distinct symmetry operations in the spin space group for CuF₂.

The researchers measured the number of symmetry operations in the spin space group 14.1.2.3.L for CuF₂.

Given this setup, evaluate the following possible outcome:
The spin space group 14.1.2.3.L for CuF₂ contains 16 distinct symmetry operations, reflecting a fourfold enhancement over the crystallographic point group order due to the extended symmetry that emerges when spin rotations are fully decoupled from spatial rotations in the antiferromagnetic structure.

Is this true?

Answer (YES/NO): NO